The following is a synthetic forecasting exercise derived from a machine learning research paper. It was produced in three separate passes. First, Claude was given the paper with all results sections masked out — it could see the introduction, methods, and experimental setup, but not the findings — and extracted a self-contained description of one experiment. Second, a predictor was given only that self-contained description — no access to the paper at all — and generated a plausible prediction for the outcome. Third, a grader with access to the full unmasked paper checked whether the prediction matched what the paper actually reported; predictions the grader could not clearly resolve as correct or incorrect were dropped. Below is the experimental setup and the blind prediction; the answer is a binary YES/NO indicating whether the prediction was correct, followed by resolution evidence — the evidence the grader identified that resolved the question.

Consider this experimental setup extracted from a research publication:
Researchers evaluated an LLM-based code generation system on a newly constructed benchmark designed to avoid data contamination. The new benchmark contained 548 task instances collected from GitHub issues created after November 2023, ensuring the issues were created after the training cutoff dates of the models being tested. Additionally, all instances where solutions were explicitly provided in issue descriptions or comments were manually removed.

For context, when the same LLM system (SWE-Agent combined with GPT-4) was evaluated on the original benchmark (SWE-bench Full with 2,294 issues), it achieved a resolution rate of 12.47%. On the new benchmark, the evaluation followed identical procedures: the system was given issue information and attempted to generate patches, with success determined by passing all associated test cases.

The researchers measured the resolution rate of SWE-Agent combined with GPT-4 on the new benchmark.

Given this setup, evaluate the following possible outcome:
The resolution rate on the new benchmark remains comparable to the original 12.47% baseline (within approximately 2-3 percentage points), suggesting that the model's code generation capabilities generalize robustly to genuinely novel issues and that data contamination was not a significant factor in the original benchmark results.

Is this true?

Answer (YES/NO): NO